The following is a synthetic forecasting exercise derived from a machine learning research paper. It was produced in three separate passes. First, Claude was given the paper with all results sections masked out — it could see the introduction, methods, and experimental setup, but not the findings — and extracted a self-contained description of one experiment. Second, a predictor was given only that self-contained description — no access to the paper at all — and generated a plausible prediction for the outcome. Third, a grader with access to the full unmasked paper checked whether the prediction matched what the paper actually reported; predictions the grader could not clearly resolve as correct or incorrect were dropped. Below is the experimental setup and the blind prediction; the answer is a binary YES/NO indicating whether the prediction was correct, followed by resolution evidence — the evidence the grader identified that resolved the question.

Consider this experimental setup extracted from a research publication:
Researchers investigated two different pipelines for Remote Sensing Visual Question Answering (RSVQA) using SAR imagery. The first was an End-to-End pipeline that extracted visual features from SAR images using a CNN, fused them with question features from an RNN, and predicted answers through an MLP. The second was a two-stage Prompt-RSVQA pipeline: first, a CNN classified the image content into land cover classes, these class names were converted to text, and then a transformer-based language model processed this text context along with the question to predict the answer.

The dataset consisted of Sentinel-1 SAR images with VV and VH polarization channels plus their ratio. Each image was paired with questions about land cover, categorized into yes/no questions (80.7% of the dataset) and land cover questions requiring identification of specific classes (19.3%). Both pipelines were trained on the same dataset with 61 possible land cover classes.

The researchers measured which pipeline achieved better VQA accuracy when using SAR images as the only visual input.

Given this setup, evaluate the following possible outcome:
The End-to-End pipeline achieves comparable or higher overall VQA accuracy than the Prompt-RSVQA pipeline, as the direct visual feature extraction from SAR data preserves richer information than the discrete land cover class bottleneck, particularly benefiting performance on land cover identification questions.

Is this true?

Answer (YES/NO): NO